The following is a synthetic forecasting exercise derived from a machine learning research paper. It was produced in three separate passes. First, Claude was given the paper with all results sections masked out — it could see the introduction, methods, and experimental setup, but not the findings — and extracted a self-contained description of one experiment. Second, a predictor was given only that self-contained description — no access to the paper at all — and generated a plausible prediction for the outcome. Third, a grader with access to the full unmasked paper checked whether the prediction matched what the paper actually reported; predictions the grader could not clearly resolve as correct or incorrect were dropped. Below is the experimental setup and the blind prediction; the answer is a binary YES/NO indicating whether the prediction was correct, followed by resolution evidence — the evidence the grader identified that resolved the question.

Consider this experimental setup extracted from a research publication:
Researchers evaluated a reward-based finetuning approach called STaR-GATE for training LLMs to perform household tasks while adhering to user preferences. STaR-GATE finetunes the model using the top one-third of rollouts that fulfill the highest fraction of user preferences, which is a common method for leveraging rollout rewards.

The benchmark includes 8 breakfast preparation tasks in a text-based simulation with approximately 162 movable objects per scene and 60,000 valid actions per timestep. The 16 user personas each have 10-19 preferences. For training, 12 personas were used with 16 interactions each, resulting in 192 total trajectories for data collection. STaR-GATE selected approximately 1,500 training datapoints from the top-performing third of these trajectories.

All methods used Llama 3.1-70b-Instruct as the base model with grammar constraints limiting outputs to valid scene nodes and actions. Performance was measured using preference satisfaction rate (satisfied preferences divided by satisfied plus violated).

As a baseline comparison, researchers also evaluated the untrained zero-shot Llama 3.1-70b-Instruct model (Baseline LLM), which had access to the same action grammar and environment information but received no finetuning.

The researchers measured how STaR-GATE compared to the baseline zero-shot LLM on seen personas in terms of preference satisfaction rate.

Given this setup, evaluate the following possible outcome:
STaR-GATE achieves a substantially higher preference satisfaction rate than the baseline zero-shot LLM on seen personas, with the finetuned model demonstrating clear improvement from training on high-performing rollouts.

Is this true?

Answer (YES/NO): NO